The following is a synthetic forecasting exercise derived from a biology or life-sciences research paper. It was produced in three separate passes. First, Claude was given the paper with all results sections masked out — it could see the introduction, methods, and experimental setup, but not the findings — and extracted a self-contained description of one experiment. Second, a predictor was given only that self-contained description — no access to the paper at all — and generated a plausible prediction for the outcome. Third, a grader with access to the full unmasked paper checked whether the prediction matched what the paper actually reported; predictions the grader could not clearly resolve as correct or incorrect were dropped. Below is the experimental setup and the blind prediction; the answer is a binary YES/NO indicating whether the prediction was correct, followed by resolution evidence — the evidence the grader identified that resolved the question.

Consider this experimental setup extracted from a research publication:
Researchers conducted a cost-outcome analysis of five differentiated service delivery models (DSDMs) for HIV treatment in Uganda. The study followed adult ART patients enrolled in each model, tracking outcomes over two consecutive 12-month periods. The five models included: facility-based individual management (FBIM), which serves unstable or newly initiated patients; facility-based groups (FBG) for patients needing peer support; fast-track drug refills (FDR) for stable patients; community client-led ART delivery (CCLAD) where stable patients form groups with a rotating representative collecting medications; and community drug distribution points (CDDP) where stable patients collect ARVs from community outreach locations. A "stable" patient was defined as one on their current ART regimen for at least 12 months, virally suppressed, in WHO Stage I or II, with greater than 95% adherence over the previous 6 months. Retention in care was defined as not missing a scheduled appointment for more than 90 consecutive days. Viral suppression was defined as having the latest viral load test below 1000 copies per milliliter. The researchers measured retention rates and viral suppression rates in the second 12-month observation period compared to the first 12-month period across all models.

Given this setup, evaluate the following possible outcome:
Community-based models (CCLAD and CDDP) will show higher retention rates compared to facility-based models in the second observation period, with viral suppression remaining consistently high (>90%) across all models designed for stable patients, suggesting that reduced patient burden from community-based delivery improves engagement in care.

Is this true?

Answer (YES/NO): NO